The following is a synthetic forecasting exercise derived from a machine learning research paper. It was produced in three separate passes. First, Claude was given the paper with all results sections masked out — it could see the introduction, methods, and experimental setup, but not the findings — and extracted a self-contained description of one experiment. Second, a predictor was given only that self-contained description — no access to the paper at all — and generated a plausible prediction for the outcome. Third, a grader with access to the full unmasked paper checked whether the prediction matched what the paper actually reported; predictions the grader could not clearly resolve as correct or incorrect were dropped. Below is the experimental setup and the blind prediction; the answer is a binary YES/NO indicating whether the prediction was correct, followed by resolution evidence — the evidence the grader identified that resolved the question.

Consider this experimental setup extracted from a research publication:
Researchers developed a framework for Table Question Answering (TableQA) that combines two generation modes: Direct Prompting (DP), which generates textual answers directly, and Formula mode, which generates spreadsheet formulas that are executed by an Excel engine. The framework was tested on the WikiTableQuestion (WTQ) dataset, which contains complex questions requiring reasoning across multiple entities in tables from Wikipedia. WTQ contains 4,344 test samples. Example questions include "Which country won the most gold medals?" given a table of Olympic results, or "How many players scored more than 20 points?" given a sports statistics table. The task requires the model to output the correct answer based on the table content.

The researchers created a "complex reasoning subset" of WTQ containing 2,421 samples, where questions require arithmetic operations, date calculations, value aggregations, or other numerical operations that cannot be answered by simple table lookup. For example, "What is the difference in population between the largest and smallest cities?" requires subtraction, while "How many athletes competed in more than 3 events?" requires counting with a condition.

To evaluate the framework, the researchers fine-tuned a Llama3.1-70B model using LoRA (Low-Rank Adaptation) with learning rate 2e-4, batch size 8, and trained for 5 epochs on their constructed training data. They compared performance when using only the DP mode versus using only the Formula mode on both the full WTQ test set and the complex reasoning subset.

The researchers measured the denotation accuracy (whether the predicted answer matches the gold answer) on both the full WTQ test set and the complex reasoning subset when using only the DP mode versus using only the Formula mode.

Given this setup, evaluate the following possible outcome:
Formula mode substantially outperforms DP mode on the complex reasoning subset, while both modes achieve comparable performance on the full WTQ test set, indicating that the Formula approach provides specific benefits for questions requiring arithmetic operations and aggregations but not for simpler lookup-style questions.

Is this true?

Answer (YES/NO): NO